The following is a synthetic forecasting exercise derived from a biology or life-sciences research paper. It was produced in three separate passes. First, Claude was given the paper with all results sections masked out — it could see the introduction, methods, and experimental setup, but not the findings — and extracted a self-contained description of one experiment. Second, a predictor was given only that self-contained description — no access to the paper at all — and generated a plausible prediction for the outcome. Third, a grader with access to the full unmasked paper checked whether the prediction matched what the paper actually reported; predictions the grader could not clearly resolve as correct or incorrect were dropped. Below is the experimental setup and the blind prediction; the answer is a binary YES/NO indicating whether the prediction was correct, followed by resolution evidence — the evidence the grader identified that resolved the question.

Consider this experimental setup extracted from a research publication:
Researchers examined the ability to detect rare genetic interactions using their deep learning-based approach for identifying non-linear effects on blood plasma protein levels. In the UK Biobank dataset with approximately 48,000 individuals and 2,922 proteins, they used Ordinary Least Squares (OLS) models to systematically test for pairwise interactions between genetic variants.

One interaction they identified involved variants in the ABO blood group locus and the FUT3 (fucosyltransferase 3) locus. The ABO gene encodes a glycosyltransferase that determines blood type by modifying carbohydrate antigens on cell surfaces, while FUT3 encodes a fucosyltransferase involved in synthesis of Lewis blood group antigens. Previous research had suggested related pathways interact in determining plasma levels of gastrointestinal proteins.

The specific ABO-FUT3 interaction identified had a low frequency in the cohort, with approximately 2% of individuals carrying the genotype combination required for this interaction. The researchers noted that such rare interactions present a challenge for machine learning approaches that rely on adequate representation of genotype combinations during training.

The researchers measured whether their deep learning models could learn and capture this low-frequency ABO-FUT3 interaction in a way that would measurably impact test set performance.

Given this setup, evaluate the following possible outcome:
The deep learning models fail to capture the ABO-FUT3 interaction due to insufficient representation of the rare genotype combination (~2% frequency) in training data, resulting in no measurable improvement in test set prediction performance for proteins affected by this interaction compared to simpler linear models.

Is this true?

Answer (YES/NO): YES